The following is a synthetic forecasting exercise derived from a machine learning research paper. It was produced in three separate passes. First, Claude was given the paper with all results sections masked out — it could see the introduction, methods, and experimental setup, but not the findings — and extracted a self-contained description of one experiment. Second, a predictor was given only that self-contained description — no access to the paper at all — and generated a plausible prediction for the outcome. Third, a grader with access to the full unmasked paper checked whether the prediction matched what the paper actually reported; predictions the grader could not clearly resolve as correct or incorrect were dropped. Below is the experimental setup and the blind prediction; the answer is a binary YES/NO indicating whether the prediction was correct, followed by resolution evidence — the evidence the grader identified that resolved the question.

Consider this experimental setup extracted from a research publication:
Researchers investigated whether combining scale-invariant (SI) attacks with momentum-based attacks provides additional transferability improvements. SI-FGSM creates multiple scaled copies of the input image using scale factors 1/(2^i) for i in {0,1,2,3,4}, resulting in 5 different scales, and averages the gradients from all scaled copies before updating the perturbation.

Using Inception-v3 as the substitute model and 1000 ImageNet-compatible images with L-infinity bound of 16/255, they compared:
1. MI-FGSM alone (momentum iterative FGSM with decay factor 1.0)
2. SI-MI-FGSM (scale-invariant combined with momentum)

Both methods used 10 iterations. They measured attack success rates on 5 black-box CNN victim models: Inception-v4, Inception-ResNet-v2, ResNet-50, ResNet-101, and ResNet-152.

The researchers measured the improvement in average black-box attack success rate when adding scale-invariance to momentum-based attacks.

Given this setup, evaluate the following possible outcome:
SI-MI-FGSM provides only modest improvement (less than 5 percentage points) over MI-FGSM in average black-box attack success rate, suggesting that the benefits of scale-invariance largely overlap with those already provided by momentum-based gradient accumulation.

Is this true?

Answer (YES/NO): NO